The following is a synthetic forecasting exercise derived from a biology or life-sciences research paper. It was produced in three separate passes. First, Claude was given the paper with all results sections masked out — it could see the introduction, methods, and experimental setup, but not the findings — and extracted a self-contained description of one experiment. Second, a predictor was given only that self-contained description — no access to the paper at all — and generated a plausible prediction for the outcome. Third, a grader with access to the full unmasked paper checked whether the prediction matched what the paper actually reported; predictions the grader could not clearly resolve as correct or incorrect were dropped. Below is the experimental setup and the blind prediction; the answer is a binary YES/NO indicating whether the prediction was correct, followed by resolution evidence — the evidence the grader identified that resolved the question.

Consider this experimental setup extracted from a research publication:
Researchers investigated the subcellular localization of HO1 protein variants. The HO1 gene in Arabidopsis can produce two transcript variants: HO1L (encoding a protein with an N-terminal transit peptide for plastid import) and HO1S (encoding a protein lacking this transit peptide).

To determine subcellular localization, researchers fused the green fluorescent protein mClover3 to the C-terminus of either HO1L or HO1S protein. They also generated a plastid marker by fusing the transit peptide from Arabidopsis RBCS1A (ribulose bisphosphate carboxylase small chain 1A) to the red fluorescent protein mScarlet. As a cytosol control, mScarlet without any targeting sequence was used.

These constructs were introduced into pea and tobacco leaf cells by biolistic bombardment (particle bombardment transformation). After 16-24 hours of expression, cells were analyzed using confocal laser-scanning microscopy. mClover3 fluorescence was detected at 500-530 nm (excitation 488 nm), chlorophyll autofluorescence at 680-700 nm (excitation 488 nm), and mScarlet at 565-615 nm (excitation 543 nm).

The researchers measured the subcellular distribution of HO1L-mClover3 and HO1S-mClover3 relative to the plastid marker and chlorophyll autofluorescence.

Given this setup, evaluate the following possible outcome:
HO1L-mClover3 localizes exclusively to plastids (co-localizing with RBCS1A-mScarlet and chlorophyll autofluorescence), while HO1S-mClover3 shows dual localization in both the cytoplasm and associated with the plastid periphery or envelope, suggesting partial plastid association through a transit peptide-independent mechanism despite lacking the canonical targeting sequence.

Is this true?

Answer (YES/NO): NO